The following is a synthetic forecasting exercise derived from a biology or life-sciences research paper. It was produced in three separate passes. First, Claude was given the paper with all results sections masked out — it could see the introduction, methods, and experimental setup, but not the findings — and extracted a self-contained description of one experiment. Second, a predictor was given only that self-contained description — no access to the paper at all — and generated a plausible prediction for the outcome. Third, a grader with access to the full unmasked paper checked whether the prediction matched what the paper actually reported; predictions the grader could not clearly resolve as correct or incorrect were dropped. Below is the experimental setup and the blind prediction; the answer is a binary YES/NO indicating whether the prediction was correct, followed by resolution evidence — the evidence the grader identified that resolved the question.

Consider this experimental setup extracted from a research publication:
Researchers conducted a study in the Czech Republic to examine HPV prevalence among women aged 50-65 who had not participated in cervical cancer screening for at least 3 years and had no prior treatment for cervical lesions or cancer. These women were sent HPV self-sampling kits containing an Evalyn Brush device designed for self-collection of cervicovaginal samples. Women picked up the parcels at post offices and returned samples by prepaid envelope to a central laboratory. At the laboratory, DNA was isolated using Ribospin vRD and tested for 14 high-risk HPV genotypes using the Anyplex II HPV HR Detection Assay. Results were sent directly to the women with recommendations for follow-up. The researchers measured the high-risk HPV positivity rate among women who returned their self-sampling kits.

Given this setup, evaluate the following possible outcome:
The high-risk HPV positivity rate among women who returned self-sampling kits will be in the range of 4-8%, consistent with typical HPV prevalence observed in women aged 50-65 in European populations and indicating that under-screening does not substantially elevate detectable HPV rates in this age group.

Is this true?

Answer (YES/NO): NO